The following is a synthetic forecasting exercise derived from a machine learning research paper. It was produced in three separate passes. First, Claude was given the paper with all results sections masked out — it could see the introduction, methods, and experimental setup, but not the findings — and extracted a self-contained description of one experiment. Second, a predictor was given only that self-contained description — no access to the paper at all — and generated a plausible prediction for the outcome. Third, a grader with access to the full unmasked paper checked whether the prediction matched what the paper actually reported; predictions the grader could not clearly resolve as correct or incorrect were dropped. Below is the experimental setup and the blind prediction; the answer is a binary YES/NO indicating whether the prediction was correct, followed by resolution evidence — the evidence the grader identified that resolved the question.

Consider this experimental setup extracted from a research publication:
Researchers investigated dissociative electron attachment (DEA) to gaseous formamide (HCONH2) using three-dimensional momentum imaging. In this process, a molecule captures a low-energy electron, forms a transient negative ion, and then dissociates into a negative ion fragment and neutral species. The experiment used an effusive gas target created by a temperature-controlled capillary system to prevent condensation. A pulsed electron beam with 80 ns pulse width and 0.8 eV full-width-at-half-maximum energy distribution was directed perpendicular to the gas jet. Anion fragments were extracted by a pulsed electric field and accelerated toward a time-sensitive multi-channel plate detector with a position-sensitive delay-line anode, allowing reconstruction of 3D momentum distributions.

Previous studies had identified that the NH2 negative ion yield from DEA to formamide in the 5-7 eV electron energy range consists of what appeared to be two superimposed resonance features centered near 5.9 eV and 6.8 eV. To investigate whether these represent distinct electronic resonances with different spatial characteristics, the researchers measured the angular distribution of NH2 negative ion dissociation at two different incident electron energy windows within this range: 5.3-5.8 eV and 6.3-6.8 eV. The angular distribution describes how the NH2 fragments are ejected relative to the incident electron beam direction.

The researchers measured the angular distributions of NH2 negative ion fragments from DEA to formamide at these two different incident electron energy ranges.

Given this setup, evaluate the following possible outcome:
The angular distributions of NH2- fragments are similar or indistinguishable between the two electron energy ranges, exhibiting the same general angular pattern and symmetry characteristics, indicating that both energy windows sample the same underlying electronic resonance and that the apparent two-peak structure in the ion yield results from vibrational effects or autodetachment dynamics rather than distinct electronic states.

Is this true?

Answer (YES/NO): NO